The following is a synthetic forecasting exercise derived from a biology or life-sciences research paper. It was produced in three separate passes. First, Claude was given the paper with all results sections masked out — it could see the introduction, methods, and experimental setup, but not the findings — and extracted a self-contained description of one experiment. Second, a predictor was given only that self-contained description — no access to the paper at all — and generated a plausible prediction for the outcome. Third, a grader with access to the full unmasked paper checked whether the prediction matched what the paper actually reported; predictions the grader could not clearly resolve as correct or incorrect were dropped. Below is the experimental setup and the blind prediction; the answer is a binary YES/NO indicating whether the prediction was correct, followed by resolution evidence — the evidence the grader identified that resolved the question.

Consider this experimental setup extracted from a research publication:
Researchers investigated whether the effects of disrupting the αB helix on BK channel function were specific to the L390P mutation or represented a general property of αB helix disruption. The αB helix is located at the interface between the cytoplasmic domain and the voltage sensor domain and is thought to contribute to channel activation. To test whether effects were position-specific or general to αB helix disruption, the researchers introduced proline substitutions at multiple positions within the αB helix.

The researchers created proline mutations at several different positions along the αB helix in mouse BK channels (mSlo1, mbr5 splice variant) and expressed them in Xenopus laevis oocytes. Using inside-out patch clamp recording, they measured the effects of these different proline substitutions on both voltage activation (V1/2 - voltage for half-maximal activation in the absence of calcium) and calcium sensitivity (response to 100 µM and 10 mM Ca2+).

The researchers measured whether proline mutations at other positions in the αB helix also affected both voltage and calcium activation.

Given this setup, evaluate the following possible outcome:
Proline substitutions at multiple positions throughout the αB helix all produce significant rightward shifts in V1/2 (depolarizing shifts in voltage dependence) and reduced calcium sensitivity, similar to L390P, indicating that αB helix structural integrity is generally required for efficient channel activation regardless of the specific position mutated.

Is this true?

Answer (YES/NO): YES